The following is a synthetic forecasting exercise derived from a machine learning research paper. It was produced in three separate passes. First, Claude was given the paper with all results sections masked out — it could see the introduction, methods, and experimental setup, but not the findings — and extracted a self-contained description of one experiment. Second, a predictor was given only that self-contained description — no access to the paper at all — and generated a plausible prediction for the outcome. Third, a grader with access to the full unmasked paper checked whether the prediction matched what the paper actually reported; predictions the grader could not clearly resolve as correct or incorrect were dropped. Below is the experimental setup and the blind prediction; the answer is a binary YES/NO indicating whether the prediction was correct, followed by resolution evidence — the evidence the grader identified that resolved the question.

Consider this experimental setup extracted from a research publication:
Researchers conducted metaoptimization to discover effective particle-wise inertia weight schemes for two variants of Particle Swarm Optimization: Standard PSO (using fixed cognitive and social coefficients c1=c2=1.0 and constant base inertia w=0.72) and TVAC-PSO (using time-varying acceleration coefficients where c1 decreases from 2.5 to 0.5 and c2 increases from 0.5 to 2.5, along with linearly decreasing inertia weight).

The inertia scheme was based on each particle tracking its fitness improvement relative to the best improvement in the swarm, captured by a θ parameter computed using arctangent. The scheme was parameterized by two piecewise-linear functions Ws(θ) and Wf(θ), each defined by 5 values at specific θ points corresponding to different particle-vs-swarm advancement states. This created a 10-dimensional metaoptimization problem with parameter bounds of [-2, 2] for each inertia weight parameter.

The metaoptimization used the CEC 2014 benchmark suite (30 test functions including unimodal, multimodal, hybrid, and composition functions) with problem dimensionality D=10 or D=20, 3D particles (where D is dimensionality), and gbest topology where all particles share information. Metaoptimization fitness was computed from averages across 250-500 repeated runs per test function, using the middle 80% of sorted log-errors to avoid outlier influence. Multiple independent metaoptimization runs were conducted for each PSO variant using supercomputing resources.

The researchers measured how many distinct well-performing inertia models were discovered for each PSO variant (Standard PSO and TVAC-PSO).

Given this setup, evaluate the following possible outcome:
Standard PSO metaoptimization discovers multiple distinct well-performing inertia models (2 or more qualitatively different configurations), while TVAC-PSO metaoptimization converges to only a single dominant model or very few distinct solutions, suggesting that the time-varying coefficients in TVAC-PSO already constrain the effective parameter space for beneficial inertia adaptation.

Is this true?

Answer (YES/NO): NO